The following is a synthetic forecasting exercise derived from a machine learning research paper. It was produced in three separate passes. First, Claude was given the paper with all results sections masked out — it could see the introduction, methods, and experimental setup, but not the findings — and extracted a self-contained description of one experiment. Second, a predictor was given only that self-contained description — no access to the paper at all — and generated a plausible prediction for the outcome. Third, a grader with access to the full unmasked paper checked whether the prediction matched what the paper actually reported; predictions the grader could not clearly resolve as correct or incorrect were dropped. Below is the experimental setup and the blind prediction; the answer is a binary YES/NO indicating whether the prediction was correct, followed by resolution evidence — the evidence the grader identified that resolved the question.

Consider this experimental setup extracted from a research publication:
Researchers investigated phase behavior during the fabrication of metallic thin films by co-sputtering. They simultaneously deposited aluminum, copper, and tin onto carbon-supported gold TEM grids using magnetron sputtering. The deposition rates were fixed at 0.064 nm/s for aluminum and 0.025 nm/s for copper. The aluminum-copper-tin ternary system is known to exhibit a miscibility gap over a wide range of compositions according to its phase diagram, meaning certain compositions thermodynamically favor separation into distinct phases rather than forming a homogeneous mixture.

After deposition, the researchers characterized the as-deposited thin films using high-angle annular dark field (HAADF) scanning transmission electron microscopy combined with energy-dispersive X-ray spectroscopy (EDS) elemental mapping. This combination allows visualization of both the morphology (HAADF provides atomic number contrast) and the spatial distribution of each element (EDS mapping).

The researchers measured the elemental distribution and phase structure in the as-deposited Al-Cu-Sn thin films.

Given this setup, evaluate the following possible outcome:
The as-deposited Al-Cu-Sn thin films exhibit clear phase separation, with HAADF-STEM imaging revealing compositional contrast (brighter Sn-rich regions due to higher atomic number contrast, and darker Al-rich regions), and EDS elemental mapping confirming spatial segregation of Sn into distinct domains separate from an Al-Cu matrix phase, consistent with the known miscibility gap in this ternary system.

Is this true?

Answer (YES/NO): YES